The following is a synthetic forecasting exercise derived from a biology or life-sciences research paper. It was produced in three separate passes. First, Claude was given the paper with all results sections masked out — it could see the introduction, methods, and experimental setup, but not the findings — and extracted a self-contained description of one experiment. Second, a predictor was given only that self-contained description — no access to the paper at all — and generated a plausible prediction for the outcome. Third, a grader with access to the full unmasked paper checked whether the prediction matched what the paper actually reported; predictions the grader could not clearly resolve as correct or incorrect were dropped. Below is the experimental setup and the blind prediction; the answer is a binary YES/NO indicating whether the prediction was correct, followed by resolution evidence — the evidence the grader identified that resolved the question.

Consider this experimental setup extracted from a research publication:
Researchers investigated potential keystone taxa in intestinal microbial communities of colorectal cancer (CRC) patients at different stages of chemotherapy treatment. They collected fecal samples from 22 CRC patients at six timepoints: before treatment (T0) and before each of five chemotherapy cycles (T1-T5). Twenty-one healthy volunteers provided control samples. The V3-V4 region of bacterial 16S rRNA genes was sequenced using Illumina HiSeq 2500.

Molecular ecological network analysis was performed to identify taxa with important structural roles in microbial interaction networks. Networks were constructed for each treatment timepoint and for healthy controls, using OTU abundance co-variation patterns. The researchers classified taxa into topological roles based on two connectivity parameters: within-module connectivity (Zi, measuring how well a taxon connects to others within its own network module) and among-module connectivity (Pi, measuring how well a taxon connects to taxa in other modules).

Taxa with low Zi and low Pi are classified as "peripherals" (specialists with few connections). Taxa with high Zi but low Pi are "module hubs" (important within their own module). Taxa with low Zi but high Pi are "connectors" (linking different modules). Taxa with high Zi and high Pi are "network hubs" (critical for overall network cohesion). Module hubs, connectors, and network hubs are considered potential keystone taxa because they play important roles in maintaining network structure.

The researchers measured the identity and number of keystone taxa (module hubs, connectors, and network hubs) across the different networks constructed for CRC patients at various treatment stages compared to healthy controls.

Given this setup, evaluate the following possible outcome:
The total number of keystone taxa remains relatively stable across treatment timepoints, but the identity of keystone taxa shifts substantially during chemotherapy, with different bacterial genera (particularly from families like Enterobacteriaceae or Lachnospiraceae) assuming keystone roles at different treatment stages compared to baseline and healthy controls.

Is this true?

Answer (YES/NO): YES